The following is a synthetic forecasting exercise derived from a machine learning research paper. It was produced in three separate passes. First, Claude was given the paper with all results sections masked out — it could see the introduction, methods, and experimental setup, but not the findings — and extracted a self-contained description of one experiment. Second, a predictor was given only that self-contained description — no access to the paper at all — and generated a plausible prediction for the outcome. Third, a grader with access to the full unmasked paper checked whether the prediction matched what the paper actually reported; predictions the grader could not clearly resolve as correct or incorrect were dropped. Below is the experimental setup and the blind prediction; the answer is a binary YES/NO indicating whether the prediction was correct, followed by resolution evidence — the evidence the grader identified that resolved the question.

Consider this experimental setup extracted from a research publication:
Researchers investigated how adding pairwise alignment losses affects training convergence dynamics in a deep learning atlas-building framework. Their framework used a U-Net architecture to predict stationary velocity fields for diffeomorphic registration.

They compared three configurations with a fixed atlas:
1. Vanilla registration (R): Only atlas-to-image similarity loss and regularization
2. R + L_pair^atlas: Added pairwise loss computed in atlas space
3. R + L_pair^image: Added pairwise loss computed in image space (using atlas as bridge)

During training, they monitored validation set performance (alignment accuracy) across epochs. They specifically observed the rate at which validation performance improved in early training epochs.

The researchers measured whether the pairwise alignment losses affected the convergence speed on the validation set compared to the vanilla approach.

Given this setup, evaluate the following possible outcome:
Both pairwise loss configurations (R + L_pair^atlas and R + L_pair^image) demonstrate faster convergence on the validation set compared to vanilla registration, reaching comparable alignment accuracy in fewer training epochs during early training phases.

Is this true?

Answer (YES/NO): YES